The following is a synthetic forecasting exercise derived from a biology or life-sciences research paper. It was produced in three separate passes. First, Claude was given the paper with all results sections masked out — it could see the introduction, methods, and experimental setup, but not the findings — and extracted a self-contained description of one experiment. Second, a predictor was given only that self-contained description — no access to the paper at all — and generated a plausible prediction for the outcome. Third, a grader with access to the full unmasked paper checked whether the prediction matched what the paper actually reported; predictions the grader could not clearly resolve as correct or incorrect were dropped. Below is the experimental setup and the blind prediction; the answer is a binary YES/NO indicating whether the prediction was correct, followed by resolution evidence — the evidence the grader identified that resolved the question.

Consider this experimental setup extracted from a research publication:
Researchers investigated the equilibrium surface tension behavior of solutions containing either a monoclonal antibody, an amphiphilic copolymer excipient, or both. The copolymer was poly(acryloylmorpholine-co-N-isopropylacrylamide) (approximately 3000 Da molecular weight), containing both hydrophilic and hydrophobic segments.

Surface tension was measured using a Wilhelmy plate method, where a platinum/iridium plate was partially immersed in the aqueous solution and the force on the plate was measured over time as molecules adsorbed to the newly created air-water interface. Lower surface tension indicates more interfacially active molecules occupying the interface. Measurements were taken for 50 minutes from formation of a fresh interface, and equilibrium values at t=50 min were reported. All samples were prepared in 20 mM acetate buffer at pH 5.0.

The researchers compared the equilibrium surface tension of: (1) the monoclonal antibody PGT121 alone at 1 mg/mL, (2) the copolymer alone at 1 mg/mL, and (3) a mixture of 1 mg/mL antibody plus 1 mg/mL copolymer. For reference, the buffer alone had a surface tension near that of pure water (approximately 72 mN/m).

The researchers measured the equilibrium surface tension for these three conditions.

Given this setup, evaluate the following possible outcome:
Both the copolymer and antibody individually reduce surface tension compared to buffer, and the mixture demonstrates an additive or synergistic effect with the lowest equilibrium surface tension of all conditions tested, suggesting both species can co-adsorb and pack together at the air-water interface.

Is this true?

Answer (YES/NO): NO